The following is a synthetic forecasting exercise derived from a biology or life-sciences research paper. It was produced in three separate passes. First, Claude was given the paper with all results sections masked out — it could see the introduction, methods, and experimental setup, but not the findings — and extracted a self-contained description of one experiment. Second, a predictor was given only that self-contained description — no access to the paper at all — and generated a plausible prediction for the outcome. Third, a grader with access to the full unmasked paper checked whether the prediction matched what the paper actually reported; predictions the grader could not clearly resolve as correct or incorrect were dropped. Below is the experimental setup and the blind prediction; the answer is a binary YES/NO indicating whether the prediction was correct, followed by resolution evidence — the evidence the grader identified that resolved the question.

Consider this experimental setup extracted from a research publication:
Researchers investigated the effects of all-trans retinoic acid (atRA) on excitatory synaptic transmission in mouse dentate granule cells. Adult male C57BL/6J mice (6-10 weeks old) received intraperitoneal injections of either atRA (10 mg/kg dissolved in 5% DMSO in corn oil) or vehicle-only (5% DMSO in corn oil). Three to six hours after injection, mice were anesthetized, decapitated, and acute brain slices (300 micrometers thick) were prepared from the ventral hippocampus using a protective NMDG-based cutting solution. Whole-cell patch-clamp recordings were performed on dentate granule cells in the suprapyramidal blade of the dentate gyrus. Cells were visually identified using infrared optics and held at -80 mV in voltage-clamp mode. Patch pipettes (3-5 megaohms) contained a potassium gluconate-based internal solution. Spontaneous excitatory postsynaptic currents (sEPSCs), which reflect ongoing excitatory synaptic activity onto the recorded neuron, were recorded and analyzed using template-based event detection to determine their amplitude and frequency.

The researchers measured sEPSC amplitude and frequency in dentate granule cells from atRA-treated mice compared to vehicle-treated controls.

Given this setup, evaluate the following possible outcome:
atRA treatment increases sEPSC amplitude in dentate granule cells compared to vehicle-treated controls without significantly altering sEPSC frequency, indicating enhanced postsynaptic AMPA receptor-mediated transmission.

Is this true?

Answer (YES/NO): NO